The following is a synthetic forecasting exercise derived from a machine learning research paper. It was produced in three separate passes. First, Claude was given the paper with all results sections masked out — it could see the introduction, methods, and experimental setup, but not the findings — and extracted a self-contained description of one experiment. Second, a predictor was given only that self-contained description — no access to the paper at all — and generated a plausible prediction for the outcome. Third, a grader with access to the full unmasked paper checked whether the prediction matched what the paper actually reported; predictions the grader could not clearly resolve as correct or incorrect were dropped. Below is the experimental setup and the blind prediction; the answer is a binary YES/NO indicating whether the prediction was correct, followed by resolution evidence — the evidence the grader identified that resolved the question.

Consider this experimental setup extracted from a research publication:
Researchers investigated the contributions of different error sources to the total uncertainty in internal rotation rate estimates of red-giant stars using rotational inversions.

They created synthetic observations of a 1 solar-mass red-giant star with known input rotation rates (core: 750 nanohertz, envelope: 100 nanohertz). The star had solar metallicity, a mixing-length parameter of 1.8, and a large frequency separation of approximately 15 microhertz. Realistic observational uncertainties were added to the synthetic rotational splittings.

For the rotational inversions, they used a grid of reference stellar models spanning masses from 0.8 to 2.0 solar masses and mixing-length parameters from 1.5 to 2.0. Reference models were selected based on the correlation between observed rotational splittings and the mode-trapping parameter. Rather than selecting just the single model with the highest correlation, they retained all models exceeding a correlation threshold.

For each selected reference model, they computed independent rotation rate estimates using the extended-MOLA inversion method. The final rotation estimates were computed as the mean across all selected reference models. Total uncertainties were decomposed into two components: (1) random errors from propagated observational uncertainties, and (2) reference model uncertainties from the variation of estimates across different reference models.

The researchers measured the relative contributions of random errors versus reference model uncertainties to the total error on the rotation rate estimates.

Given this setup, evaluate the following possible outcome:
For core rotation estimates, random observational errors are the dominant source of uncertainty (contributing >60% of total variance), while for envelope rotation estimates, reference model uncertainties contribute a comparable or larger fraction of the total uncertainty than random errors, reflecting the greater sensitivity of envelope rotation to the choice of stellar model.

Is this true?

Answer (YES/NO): NO